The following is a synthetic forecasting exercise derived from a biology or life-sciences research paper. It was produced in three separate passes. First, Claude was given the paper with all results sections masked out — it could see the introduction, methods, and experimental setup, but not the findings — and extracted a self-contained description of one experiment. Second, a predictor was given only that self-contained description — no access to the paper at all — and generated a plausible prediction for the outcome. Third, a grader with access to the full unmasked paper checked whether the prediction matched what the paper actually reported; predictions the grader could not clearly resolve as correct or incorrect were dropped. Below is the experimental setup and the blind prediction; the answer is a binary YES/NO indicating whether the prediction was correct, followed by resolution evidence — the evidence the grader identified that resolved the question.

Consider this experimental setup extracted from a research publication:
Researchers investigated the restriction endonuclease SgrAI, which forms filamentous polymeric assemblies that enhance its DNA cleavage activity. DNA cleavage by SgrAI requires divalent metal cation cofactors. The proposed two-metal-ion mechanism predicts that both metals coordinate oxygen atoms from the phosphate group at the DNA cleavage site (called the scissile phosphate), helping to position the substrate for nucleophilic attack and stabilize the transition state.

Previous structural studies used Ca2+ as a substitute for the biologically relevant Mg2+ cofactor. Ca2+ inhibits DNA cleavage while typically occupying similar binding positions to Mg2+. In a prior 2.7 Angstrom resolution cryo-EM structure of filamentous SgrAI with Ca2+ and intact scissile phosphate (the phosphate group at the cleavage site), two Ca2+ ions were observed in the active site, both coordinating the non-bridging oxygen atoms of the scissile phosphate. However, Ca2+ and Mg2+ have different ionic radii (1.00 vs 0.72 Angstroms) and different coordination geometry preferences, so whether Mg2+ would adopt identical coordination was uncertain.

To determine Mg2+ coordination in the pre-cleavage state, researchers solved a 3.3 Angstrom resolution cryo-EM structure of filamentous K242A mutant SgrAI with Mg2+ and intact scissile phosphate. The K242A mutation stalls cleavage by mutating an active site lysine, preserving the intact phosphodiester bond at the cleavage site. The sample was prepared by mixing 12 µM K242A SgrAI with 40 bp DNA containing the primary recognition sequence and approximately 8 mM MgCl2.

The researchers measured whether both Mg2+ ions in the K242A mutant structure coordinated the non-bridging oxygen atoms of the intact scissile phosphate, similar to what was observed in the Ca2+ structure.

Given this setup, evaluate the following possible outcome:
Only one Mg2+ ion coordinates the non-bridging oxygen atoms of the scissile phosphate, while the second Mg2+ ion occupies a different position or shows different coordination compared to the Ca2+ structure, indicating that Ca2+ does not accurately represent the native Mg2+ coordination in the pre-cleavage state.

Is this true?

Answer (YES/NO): YES